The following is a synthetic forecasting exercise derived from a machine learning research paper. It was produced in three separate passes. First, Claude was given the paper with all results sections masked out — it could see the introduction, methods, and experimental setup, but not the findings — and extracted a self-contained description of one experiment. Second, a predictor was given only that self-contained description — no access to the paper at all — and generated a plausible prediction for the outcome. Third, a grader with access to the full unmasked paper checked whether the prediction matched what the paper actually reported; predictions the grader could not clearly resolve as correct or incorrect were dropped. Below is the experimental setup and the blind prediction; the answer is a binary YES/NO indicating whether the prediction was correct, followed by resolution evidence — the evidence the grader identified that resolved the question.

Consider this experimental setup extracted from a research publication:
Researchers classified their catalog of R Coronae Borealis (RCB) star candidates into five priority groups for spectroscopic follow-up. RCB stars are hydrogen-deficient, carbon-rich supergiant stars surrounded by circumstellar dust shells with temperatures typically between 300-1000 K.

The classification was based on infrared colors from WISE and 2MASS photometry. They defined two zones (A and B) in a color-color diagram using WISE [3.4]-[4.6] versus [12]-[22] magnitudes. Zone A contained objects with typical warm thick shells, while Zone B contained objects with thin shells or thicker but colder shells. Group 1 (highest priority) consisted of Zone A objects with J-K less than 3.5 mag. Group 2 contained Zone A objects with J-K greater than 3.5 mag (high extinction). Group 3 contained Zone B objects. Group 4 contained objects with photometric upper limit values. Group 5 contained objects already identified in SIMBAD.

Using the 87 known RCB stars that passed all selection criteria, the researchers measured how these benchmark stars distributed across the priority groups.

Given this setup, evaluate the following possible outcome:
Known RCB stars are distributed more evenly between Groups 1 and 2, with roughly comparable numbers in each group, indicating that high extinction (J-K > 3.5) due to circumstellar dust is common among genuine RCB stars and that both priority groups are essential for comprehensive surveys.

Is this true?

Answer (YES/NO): NO